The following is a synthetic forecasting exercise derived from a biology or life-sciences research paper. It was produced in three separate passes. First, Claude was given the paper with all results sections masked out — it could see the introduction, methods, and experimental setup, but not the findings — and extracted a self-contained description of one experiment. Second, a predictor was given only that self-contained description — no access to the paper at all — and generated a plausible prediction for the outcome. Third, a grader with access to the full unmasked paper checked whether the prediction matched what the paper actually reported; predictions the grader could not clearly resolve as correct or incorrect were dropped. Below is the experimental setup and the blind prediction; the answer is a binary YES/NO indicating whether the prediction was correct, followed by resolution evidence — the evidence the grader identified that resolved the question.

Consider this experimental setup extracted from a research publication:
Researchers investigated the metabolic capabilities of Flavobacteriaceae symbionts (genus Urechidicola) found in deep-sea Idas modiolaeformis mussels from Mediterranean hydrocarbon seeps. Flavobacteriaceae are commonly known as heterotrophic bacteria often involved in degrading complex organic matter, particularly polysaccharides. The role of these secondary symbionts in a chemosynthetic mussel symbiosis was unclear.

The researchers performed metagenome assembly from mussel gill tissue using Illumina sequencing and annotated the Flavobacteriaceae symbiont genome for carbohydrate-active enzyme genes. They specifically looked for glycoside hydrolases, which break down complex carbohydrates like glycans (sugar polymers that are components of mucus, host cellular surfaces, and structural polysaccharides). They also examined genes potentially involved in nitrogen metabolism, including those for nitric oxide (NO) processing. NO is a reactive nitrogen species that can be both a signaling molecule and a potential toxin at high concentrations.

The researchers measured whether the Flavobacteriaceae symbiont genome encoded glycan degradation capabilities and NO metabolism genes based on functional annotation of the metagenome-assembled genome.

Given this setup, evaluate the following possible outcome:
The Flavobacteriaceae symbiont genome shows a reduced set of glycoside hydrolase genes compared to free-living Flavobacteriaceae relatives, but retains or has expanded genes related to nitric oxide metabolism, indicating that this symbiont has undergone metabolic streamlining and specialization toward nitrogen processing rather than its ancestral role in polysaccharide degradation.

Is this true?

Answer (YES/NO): NO